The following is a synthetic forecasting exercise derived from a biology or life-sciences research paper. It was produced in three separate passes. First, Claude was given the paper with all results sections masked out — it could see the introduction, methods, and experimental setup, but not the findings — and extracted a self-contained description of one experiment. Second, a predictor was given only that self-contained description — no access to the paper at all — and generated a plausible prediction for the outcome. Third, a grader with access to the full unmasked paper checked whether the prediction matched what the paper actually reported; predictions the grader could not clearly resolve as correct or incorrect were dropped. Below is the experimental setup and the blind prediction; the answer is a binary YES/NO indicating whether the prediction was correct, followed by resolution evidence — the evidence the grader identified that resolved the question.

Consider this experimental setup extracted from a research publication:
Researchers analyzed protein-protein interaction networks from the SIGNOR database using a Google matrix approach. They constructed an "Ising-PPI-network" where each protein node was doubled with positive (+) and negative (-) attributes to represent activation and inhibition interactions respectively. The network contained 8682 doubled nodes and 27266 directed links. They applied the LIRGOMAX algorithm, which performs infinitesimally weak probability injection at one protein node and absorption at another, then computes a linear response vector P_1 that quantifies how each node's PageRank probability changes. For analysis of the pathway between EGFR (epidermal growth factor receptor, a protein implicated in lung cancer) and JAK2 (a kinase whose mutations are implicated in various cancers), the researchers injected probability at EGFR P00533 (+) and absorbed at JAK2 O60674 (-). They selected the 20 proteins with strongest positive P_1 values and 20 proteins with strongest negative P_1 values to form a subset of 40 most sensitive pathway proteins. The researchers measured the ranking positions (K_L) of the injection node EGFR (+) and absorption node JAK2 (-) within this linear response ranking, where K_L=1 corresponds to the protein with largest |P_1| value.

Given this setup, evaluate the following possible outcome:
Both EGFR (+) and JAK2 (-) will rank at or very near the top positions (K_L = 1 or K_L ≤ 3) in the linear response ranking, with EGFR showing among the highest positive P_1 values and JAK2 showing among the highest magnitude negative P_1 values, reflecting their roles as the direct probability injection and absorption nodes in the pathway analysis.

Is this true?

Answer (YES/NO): NO